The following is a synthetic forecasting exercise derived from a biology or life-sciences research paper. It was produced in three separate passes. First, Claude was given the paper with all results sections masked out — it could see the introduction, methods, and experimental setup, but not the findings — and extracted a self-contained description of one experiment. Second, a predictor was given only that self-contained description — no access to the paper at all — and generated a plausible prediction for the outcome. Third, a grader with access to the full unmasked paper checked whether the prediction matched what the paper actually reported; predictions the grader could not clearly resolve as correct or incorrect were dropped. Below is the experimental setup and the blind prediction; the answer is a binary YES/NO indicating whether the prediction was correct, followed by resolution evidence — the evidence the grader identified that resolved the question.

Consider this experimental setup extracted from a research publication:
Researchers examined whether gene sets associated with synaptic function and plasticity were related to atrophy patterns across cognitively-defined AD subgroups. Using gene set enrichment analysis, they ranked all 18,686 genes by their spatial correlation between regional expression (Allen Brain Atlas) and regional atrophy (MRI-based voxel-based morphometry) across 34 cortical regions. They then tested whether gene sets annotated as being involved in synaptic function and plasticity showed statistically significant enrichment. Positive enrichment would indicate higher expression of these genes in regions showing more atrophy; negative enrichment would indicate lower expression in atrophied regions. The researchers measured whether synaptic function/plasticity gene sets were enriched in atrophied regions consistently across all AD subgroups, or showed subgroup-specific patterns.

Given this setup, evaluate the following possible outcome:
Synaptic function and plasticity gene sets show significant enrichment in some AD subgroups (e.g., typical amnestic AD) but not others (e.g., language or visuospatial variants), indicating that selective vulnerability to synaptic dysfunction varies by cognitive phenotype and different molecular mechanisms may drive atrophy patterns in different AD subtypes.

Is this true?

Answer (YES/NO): NO